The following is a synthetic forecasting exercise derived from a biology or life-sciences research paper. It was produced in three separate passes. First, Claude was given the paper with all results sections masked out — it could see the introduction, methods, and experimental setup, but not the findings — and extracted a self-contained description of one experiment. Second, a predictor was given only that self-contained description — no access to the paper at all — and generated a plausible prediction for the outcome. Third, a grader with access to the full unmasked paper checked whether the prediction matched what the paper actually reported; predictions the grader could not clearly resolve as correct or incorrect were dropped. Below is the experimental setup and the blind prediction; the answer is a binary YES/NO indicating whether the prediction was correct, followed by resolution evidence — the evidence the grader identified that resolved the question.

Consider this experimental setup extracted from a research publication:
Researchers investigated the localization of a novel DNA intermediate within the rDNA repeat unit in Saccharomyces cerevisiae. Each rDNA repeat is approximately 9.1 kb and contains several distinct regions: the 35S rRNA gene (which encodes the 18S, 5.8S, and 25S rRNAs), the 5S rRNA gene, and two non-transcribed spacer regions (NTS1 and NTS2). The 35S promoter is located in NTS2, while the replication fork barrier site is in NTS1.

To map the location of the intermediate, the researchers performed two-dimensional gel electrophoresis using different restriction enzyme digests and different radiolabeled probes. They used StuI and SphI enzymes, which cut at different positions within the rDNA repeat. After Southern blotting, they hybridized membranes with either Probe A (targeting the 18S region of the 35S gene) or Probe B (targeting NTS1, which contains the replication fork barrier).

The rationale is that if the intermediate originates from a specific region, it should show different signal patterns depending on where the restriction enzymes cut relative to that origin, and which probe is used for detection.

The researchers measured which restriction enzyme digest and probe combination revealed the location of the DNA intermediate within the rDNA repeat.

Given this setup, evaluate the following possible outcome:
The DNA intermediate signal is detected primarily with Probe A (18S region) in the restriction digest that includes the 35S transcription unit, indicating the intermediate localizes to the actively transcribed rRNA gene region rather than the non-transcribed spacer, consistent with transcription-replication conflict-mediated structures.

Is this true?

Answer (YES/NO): NO